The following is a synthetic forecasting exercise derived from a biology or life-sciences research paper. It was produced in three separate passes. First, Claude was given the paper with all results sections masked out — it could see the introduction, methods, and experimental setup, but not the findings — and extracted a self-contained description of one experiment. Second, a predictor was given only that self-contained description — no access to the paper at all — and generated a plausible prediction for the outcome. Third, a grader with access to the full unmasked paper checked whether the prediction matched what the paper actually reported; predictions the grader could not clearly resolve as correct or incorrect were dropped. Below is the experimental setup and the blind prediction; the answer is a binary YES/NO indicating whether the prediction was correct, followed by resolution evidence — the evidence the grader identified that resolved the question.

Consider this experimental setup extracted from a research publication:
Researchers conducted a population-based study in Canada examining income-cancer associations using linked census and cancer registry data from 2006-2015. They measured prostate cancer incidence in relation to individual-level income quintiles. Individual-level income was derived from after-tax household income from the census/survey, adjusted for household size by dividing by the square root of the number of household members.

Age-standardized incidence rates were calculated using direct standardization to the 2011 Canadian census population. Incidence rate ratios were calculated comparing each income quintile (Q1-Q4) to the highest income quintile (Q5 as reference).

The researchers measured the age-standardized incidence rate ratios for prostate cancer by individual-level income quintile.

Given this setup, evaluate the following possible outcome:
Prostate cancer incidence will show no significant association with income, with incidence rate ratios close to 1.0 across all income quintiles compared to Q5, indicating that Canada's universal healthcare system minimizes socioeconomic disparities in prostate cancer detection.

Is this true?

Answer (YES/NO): NO